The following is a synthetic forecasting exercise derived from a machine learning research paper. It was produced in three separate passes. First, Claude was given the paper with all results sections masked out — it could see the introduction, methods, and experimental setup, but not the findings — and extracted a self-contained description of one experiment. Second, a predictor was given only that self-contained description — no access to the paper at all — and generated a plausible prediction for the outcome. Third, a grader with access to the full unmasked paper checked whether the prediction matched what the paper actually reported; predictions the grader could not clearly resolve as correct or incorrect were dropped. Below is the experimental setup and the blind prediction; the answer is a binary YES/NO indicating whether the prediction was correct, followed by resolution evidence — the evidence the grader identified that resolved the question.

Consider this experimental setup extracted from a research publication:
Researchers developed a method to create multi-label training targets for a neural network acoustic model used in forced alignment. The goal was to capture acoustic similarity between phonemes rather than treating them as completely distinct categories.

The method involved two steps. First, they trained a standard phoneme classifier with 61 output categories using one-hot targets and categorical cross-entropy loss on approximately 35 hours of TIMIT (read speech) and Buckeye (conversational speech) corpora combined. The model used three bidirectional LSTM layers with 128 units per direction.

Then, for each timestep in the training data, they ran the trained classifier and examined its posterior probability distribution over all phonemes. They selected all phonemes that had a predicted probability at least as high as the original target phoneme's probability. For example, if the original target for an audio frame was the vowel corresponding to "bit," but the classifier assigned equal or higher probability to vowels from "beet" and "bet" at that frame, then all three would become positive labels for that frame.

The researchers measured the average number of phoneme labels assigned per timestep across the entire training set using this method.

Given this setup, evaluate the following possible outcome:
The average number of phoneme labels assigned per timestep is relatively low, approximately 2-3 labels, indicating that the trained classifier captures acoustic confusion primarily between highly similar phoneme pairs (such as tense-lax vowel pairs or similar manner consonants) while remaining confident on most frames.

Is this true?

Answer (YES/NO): YES